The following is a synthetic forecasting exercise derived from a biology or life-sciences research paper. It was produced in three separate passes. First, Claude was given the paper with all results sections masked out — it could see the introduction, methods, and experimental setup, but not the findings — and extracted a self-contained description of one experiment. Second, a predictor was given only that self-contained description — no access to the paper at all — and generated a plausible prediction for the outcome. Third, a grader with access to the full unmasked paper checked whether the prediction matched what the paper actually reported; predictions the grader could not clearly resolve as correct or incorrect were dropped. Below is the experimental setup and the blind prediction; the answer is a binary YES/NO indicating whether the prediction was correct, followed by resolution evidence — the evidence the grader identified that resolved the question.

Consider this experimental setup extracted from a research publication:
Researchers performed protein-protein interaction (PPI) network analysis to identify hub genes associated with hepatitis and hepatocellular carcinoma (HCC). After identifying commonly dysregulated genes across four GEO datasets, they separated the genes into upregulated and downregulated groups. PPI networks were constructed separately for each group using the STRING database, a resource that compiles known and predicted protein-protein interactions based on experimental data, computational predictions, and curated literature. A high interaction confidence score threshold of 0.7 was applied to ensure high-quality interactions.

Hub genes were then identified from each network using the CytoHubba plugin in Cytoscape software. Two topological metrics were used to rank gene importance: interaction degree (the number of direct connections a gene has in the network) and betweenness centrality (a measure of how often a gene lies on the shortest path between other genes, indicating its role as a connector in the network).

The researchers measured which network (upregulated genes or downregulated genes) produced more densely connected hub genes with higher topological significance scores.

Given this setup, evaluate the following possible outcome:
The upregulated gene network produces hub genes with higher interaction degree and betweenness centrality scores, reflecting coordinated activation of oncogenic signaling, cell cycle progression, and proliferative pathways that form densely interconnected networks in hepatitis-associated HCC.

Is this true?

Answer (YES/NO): YES